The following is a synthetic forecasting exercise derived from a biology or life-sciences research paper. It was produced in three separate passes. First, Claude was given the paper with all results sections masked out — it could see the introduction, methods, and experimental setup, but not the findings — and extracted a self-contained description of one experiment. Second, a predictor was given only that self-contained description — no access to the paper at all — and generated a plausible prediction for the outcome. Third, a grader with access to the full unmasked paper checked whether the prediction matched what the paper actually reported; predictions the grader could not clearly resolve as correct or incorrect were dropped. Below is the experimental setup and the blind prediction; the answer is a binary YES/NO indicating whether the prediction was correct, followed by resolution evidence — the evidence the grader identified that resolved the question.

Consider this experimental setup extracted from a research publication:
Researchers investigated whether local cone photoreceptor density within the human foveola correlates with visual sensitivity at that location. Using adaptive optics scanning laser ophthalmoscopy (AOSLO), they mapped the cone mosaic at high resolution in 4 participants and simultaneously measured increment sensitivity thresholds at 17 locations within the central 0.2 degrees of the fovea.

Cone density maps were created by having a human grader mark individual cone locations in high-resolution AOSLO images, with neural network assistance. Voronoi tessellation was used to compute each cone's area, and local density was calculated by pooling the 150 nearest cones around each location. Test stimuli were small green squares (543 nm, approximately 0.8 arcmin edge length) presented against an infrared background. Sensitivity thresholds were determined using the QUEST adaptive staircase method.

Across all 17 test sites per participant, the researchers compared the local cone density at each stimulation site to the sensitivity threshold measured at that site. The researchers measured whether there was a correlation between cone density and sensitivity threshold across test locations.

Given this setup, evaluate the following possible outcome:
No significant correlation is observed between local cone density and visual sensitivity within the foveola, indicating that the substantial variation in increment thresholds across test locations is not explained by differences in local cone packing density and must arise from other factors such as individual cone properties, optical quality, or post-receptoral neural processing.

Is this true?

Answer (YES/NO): NO